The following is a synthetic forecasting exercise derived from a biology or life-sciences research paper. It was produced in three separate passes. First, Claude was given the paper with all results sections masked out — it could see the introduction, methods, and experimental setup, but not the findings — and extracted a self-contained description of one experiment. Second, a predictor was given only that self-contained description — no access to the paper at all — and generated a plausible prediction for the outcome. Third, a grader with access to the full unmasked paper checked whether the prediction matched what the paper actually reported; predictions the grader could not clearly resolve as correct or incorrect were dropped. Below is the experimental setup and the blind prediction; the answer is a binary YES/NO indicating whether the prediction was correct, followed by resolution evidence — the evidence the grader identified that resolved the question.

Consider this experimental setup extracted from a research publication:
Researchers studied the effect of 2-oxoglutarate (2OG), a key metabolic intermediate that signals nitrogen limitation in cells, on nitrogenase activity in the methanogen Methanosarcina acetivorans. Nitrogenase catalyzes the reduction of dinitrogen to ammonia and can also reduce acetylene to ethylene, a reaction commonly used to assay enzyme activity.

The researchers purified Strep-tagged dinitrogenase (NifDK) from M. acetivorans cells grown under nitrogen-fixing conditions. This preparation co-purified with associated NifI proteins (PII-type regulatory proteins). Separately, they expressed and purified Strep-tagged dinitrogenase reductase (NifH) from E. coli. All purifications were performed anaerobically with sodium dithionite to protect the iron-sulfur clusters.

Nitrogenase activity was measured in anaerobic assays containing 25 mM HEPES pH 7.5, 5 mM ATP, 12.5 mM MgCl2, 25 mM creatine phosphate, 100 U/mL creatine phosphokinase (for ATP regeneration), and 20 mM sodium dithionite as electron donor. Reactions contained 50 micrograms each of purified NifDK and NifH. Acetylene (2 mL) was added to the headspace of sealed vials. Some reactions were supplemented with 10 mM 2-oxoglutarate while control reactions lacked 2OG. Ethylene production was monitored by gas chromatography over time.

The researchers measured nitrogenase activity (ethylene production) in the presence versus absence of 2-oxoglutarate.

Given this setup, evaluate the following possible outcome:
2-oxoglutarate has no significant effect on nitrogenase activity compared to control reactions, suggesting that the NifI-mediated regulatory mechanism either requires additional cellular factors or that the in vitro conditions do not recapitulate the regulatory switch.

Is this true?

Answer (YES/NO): NO